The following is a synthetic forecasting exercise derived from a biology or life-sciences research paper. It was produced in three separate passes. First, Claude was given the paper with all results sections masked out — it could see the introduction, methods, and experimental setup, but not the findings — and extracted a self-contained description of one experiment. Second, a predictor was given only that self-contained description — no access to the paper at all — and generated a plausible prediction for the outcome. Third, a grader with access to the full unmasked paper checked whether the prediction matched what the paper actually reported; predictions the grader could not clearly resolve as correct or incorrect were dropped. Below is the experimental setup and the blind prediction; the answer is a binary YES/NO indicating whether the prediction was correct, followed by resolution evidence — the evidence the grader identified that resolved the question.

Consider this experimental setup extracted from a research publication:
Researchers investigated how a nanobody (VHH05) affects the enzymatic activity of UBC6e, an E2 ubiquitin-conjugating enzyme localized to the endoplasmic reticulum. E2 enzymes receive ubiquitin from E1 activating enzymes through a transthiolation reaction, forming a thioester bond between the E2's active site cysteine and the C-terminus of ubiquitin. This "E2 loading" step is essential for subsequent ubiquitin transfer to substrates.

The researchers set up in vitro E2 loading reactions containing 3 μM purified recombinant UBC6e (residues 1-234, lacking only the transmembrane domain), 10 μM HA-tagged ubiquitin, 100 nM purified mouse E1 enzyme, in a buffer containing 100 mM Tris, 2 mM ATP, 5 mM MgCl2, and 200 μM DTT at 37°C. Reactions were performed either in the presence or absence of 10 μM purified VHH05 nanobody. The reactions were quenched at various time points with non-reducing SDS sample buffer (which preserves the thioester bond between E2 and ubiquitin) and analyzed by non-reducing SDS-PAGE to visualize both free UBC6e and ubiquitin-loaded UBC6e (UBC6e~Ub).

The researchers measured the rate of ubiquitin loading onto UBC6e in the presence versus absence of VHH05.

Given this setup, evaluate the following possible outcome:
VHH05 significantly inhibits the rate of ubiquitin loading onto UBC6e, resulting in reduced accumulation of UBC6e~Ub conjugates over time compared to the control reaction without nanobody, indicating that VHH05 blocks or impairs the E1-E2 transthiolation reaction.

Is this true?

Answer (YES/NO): NO